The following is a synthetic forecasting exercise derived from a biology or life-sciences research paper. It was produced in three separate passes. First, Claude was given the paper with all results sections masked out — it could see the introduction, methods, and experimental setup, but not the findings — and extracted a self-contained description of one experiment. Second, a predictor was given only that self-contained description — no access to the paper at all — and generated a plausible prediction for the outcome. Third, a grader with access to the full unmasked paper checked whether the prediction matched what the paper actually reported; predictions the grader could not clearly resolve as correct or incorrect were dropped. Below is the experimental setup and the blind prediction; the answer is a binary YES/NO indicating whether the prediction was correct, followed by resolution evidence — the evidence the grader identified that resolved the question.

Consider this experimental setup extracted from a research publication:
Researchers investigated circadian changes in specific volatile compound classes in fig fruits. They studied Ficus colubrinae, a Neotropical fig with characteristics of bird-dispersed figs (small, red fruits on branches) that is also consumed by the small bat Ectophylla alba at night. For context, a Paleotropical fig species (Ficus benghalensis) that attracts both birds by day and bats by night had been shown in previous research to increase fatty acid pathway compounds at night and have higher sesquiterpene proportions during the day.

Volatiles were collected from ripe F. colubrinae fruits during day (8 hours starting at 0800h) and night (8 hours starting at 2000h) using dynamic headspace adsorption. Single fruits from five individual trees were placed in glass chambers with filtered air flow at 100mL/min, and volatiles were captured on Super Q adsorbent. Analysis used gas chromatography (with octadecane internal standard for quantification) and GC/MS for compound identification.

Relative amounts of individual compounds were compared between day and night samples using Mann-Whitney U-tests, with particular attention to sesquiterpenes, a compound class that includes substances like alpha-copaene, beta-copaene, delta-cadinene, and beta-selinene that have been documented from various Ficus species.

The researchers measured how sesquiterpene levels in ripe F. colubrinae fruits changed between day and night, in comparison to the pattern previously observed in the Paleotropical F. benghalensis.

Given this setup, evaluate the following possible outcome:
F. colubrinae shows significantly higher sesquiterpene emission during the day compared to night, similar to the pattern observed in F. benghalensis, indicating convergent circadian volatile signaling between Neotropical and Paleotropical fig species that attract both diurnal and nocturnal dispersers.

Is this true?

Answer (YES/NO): NO